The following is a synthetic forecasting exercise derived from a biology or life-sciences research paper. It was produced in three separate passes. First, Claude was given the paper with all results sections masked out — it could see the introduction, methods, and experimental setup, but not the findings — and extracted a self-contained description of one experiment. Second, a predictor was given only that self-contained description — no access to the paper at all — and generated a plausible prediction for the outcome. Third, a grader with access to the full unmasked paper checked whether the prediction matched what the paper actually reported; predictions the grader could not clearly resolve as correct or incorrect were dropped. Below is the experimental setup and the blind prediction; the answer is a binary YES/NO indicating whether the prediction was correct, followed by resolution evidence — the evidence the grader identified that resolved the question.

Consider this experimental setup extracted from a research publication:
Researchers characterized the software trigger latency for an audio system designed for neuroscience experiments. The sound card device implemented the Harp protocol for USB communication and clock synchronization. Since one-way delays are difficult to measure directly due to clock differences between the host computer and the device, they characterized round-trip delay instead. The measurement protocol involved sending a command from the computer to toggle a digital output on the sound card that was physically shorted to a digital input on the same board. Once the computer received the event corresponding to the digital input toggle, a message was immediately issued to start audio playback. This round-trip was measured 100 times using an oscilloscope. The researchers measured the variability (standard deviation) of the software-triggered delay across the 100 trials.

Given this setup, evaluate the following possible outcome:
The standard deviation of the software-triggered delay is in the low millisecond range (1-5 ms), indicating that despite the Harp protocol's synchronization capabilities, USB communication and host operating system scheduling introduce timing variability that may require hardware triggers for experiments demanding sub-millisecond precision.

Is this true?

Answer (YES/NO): NO